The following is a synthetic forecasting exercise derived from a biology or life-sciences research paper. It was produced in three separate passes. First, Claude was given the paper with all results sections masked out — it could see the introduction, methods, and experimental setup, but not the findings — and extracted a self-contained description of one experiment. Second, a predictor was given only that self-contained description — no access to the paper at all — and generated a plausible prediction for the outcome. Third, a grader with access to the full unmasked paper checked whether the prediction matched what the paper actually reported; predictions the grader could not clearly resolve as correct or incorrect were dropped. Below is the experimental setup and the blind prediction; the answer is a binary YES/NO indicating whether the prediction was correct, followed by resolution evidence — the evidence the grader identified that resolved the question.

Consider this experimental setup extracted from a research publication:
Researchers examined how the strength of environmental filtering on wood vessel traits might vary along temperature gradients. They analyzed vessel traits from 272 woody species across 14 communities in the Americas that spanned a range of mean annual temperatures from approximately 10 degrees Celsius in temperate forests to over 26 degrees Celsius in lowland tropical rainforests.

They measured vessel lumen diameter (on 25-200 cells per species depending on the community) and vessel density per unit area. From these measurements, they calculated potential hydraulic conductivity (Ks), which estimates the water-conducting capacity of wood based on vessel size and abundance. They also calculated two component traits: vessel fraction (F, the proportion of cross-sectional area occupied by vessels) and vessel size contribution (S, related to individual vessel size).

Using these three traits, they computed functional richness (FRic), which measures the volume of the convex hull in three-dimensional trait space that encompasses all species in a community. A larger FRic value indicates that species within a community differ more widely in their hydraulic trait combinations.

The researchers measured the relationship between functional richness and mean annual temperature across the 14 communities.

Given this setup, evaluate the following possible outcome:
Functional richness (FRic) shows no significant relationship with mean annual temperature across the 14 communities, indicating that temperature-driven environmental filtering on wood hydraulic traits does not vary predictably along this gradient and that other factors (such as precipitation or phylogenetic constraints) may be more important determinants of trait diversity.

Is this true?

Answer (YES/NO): NO